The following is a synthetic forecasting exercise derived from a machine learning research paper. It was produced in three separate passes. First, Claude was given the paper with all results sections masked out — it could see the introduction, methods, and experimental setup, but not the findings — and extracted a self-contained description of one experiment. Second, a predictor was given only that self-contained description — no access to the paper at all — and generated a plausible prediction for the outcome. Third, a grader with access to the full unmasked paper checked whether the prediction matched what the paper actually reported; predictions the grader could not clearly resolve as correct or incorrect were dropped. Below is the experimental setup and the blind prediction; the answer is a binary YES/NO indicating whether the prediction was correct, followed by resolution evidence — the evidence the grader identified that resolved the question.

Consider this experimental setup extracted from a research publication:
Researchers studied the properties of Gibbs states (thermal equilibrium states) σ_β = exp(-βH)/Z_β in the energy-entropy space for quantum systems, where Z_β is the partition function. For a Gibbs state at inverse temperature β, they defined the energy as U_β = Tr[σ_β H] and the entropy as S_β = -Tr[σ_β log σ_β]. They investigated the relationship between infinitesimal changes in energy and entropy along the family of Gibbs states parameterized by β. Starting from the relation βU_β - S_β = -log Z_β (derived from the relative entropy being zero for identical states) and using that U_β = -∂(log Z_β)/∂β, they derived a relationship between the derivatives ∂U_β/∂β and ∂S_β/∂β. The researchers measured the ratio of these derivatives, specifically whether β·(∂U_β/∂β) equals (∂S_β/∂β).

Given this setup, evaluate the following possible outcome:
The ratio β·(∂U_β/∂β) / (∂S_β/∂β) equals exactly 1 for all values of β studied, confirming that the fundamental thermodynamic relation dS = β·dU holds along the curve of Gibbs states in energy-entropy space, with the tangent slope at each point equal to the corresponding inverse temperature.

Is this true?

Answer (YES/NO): YES